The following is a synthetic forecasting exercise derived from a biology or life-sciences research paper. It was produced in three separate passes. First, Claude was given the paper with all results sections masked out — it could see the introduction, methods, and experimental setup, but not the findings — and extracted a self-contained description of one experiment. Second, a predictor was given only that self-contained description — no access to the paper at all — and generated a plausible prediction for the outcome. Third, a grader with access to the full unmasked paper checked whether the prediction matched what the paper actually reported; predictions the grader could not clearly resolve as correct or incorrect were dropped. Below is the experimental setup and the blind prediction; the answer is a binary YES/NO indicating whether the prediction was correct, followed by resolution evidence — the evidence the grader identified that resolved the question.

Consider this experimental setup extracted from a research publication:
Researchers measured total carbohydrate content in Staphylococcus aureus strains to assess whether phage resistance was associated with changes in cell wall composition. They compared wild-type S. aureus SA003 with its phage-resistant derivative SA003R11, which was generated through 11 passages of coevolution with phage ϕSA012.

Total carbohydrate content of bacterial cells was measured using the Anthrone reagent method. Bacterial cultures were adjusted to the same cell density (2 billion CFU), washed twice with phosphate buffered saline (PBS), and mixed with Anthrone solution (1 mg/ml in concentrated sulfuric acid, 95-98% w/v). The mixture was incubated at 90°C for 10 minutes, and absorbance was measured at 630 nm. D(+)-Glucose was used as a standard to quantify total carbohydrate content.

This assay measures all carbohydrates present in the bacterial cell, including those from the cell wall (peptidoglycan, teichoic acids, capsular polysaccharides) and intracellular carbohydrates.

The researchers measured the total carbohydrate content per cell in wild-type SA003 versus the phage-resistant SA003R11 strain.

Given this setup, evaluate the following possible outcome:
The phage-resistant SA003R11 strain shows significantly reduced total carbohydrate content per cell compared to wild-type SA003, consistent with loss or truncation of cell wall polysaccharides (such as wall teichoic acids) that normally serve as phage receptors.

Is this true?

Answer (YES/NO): NO